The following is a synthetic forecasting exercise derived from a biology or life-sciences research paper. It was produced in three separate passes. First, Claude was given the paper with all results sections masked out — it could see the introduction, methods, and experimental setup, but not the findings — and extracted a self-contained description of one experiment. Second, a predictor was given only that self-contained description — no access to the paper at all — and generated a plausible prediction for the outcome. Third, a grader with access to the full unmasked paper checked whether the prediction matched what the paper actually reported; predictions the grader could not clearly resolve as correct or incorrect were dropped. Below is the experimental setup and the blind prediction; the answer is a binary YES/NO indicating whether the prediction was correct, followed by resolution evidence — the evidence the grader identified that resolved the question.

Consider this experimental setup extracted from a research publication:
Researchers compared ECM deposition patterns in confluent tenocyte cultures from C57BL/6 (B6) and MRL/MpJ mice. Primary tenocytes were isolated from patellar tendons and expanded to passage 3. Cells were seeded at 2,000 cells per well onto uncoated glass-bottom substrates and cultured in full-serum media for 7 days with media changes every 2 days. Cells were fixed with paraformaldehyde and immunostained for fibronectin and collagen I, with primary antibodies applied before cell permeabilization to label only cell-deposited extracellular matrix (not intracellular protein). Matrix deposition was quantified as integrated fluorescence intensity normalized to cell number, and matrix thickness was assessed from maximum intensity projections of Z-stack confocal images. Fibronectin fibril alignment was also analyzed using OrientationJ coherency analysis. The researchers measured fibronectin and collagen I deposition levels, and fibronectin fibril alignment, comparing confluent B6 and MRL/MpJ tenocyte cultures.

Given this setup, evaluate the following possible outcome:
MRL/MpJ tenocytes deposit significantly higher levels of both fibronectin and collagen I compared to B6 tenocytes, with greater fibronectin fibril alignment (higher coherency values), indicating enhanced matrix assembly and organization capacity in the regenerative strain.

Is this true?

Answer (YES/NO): YES